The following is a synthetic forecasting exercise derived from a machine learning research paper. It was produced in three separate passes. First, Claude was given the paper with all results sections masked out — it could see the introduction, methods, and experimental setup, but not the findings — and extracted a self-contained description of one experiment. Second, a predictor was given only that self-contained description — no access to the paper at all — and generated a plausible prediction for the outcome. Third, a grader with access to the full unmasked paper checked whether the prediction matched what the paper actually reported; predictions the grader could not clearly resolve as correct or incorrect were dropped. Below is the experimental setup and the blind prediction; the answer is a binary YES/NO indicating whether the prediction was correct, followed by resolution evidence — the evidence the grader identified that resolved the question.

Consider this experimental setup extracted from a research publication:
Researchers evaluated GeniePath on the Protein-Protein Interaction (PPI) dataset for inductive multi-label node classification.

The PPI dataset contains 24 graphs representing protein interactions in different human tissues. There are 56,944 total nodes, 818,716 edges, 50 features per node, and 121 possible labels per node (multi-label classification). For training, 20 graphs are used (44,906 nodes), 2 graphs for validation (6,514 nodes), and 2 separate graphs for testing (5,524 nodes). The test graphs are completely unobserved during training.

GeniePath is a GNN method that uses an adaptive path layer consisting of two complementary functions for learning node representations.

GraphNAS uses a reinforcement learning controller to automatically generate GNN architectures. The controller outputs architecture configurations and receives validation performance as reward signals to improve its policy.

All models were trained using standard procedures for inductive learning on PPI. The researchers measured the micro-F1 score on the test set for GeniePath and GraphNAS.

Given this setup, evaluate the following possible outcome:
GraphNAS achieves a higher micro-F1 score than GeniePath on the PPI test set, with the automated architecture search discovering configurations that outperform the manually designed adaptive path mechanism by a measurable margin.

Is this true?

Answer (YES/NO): YES